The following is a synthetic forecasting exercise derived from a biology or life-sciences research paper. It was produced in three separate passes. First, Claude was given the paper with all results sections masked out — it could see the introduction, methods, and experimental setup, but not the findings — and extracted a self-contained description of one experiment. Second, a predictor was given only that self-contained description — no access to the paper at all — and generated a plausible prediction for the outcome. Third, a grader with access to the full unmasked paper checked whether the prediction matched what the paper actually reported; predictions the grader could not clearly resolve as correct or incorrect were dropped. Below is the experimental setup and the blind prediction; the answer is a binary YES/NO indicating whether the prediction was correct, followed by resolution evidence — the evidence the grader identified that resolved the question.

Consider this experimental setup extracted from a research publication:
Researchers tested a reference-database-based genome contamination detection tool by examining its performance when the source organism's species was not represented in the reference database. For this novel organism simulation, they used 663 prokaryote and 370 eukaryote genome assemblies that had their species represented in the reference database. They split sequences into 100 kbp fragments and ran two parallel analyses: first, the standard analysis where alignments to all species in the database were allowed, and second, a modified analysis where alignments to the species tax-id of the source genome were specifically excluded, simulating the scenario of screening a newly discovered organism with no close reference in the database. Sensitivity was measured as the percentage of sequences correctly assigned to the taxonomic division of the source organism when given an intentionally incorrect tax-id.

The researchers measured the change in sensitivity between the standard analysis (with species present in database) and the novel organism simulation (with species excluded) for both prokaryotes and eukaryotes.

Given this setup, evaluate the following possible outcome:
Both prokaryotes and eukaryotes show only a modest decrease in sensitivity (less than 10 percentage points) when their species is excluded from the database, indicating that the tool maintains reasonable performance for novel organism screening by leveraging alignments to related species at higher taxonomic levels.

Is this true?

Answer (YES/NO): NO